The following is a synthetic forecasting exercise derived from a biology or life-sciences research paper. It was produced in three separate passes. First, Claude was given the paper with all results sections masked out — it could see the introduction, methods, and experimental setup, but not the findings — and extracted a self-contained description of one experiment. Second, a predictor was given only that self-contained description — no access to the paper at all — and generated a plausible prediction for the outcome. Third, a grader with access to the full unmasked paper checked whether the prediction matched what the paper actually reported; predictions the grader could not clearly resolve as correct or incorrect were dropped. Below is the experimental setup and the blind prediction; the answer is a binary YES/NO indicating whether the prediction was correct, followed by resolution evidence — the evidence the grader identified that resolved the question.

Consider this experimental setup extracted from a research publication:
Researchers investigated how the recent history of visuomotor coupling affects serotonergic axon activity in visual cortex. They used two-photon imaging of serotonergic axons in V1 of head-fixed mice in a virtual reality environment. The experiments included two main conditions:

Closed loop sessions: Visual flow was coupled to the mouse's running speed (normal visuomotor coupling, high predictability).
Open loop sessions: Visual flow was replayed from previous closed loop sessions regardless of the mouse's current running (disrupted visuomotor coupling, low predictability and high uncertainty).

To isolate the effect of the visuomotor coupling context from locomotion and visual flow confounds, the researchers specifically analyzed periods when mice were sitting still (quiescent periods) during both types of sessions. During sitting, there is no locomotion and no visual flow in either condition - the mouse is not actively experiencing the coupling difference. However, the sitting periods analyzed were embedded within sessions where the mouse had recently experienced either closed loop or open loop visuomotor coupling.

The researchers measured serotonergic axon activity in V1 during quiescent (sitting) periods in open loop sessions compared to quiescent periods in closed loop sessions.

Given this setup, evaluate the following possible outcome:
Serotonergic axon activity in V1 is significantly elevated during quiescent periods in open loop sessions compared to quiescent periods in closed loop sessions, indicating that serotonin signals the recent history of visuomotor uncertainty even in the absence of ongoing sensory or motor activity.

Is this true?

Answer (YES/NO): YES